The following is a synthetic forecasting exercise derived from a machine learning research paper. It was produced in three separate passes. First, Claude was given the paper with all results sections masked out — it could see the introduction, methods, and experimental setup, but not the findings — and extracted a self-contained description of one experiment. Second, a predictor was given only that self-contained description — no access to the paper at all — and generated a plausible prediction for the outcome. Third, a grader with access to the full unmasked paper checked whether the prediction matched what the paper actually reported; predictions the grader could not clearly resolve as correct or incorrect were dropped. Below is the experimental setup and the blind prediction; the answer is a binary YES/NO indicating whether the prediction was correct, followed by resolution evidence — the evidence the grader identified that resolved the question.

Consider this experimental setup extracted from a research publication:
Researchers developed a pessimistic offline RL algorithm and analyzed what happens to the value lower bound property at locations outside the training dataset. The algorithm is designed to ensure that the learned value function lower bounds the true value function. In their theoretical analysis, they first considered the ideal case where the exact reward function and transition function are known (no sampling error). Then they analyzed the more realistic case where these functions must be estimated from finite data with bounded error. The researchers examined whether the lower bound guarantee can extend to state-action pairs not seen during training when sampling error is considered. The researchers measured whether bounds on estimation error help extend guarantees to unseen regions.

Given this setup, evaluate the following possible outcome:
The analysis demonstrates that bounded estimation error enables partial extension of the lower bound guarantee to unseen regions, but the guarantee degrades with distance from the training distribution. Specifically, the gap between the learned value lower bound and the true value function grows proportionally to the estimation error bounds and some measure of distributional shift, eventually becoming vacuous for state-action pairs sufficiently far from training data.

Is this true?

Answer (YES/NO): NO